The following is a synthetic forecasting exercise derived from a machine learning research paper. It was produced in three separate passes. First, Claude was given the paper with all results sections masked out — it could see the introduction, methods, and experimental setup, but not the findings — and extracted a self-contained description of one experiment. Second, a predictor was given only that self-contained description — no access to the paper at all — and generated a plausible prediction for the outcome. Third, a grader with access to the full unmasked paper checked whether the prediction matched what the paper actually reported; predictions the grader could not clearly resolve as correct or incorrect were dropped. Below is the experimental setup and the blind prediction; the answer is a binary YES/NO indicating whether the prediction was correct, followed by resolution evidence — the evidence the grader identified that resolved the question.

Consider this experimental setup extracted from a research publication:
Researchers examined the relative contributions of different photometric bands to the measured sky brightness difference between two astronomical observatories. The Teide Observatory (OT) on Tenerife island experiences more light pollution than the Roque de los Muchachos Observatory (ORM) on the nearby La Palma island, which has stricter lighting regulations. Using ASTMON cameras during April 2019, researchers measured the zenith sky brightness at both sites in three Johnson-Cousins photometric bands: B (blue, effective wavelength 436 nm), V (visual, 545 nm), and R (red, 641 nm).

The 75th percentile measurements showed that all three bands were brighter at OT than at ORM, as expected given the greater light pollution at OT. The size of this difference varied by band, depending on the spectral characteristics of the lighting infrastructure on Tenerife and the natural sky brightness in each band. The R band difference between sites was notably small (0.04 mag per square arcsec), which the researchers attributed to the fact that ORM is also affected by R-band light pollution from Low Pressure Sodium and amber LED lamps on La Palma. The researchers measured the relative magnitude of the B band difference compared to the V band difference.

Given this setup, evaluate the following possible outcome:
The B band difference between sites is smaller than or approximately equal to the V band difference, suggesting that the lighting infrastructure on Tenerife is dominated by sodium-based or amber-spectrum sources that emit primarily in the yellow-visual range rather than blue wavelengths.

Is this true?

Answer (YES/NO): YES